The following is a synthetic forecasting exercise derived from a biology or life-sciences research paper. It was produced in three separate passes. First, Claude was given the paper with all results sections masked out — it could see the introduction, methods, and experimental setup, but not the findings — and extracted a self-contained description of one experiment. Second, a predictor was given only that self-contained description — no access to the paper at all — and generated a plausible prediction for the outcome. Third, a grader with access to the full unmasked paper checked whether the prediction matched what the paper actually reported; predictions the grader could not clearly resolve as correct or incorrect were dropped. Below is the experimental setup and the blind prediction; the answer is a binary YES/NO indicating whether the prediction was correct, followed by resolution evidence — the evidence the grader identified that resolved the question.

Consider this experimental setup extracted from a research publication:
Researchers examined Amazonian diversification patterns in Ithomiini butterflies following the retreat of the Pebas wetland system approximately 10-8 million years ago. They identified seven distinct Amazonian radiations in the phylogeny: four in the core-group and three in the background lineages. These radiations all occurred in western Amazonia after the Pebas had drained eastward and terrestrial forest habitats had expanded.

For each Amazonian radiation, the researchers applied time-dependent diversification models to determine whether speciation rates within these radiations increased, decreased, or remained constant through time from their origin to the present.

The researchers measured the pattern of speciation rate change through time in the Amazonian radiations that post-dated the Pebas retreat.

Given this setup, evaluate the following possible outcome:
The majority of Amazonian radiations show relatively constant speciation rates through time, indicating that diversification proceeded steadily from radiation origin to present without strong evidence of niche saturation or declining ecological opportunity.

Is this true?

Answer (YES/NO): NO